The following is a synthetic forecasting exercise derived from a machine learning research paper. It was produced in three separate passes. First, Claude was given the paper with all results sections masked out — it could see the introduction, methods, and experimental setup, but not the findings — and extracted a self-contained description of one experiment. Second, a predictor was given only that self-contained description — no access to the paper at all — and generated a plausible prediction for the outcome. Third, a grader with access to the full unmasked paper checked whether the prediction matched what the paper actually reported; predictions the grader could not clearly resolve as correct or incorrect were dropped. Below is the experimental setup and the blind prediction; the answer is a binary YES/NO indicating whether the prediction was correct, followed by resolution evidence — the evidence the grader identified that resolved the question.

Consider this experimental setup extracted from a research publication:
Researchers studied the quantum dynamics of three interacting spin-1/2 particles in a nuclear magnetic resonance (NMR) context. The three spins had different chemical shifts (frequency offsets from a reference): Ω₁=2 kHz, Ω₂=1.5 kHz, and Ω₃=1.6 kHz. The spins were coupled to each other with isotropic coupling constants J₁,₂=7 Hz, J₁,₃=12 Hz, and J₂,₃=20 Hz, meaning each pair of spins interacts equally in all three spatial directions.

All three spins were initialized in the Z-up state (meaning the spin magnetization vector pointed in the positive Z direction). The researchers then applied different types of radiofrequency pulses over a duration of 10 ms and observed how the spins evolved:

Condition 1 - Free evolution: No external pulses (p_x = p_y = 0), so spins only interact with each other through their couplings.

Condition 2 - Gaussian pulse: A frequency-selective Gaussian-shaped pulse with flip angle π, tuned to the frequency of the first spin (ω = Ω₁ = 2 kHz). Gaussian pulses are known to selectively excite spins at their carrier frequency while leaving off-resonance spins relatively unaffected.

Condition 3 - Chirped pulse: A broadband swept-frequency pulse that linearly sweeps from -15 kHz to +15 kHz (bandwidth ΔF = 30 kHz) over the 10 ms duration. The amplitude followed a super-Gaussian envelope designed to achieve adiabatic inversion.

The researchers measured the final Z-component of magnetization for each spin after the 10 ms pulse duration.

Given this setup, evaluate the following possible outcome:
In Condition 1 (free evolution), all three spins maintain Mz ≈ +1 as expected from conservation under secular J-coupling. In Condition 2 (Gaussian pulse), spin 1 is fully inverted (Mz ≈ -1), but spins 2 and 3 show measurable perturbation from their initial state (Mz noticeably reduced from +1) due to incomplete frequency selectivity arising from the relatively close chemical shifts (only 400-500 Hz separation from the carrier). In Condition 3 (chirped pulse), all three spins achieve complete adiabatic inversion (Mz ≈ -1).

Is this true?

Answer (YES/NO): NO